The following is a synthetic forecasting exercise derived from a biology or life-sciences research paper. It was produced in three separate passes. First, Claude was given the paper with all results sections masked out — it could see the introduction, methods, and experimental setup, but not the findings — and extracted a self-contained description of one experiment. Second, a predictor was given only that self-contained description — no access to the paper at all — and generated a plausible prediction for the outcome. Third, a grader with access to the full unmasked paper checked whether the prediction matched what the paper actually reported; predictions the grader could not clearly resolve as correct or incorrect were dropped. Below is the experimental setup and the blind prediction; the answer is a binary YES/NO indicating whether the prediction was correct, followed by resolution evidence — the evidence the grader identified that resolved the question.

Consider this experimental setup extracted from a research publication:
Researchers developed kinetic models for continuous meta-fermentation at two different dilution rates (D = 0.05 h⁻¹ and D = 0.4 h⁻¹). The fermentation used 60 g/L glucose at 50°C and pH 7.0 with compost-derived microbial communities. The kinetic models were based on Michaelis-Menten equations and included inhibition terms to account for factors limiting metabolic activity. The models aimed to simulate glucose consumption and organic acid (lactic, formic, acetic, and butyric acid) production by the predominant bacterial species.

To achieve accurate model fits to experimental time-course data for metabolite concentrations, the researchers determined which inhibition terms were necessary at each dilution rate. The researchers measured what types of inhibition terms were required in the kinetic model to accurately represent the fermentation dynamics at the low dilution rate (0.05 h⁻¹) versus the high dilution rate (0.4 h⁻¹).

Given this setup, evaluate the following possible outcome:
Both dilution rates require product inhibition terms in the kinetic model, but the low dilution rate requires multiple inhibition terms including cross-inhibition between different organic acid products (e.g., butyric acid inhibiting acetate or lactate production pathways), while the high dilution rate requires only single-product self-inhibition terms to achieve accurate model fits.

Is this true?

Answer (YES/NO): NO